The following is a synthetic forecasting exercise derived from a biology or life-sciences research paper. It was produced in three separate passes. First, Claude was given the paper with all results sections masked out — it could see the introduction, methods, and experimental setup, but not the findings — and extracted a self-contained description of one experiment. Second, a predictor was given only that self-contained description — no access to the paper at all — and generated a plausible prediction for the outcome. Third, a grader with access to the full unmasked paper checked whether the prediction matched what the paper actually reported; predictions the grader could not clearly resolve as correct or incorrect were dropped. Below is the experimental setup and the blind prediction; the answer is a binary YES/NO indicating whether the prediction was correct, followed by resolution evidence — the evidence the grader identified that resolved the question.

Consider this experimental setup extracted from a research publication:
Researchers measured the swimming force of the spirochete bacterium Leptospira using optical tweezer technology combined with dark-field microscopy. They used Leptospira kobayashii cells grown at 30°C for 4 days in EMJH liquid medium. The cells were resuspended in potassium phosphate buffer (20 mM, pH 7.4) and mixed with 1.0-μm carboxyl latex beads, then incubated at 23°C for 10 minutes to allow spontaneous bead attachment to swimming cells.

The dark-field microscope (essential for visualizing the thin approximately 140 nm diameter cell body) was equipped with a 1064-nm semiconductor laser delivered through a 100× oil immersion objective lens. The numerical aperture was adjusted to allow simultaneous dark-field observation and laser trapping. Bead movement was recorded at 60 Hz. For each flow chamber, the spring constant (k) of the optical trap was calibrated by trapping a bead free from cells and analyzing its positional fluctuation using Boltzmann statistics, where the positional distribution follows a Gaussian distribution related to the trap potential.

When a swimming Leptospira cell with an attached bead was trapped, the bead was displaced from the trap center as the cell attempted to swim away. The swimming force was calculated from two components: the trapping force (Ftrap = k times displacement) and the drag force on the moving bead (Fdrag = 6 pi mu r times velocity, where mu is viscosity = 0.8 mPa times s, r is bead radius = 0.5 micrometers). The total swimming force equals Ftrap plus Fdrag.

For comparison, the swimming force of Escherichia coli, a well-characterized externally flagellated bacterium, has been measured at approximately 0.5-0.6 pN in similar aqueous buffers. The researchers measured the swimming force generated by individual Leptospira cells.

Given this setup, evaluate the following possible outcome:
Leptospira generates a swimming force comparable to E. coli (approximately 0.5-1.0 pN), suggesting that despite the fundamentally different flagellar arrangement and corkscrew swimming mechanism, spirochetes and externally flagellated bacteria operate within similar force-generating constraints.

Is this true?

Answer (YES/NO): NO